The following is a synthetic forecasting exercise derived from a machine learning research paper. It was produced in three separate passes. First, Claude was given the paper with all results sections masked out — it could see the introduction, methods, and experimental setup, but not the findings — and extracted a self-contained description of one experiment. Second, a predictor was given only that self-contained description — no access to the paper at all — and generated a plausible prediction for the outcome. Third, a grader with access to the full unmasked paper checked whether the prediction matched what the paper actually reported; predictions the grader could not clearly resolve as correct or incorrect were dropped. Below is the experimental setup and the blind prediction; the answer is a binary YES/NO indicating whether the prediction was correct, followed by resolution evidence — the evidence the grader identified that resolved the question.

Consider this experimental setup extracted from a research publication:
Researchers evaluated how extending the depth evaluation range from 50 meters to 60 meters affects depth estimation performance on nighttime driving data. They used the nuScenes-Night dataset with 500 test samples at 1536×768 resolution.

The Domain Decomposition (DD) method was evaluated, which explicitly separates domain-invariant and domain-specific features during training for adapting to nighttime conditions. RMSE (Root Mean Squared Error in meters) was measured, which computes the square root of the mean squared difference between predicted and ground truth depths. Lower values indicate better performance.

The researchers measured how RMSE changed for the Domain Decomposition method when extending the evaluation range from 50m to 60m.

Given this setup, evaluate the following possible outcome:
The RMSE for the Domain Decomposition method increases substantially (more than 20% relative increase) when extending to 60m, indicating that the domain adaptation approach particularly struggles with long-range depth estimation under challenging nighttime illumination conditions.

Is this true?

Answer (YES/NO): NO